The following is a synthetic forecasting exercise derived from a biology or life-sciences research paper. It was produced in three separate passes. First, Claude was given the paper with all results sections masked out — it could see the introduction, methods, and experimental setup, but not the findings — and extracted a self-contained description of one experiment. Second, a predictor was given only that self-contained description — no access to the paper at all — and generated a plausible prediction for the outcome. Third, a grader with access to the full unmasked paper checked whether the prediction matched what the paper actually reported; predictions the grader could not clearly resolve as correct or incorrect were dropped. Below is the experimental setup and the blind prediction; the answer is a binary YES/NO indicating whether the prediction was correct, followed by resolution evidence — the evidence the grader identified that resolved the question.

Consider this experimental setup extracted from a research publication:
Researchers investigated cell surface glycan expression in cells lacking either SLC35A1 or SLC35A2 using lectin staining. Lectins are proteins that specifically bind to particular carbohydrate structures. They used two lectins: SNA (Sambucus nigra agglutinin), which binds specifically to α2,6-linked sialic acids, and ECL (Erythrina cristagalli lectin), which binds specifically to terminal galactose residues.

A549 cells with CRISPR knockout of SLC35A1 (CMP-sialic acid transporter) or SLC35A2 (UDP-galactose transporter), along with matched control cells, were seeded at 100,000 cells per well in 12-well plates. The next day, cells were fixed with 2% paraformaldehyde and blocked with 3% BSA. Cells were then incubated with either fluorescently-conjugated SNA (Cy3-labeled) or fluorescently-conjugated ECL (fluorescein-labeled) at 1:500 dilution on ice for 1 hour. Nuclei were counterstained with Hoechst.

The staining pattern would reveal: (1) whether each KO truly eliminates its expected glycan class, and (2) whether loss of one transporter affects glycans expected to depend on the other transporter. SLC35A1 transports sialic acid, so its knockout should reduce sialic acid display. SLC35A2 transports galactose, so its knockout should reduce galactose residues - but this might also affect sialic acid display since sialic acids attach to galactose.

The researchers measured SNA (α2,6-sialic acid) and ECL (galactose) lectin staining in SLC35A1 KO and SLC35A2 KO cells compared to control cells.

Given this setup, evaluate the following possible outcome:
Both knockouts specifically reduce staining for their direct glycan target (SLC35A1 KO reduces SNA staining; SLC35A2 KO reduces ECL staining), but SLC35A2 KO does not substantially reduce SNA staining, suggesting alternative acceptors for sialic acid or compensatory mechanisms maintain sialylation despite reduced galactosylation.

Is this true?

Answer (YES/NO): NO